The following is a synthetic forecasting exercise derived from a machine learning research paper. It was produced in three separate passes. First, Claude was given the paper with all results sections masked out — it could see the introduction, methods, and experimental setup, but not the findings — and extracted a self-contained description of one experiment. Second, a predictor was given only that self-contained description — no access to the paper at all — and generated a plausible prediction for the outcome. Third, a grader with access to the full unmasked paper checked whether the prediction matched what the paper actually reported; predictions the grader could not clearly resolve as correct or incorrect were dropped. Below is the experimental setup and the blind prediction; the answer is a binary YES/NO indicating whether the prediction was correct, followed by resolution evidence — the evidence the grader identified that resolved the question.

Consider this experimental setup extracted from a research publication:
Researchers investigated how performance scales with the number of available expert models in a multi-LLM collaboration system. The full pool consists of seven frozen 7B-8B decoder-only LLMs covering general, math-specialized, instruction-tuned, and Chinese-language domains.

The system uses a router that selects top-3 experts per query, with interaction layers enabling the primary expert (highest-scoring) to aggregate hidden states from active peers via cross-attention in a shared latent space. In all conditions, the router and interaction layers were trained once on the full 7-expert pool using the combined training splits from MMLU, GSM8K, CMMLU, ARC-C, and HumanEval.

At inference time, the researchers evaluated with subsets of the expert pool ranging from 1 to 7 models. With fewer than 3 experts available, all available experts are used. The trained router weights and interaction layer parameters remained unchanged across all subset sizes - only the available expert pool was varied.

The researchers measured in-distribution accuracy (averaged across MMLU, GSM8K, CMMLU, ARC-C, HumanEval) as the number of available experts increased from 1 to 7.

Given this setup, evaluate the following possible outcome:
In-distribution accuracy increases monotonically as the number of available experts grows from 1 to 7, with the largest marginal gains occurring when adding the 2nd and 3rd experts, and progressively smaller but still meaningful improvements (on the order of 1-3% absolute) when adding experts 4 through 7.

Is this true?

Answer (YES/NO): NO